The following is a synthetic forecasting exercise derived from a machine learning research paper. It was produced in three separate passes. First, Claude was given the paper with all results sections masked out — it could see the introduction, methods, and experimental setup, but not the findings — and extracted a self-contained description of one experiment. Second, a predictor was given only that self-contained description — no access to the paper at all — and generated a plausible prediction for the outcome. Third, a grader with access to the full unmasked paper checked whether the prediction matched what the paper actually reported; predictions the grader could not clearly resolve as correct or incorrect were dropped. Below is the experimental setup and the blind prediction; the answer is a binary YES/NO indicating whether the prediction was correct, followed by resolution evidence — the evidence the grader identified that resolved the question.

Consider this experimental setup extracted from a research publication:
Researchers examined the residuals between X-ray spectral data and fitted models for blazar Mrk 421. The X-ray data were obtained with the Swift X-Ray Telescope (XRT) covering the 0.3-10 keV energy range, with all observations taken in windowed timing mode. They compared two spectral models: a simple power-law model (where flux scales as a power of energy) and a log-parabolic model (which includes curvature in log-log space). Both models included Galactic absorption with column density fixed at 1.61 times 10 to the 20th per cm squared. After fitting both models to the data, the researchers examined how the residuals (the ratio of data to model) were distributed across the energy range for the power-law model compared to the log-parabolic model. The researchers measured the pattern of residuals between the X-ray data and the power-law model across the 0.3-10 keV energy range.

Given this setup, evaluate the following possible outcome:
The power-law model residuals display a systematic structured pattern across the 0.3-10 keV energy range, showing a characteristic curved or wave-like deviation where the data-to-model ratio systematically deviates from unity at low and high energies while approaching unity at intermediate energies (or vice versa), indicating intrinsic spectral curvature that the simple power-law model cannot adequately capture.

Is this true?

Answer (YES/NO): YES